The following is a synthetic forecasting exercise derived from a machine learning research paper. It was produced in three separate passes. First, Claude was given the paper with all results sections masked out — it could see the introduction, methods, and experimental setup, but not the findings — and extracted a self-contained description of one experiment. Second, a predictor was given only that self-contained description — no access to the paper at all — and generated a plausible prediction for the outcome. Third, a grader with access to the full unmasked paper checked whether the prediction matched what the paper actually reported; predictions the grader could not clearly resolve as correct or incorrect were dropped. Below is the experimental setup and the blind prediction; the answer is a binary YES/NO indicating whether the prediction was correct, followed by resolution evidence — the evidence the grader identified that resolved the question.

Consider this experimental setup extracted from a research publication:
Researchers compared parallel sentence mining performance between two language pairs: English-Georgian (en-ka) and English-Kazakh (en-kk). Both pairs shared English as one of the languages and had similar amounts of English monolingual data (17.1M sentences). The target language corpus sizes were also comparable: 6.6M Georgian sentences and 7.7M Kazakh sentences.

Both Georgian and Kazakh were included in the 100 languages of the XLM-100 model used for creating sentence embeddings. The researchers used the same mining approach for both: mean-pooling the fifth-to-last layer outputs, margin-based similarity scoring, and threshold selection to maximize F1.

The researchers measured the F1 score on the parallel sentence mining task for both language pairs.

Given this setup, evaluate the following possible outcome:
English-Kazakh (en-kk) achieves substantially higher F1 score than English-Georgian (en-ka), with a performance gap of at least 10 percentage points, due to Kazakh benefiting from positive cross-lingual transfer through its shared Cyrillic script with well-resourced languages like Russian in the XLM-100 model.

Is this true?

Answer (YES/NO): NO